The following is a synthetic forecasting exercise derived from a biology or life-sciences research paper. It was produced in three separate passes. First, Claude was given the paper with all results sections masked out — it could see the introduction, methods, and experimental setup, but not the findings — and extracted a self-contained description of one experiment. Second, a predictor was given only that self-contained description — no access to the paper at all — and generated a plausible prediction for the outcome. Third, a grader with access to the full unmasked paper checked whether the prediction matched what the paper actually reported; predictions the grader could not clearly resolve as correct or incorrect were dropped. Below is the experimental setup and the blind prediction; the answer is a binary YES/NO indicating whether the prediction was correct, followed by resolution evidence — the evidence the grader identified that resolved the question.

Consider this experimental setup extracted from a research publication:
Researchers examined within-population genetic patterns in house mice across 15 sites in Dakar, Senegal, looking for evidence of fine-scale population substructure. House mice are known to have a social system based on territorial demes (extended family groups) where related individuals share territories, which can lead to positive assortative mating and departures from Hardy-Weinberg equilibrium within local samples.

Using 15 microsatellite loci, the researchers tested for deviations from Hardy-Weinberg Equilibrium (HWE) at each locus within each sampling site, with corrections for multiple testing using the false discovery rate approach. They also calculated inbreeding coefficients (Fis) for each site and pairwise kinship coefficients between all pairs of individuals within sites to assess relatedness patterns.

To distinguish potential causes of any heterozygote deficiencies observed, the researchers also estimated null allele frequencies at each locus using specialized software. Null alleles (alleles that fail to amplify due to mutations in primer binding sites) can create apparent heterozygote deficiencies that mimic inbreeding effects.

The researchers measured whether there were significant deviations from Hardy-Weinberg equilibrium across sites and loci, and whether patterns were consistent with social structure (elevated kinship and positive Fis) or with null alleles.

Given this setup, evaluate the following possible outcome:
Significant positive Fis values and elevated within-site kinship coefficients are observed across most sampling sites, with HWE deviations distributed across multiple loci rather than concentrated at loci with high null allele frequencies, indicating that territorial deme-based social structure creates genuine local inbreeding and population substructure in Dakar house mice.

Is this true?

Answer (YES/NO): NO